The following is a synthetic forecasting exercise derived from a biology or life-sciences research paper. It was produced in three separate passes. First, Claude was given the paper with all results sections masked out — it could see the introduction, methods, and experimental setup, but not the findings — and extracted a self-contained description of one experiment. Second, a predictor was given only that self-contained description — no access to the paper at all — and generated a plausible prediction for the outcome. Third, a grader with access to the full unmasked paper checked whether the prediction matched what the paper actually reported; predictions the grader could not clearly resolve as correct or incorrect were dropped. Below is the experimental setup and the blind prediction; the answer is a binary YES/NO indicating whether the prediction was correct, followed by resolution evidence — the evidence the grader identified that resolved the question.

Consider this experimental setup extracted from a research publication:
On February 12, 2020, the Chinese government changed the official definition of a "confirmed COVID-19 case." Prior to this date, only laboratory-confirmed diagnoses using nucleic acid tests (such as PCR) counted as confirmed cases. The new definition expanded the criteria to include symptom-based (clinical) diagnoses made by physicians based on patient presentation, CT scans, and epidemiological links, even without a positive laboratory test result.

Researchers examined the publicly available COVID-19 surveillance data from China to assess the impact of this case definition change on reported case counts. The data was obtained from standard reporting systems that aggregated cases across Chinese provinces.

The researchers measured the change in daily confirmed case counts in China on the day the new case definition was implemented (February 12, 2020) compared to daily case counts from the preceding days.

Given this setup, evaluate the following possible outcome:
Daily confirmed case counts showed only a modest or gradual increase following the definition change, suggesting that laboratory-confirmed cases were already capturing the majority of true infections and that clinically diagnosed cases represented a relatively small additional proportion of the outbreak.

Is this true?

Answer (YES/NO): NO